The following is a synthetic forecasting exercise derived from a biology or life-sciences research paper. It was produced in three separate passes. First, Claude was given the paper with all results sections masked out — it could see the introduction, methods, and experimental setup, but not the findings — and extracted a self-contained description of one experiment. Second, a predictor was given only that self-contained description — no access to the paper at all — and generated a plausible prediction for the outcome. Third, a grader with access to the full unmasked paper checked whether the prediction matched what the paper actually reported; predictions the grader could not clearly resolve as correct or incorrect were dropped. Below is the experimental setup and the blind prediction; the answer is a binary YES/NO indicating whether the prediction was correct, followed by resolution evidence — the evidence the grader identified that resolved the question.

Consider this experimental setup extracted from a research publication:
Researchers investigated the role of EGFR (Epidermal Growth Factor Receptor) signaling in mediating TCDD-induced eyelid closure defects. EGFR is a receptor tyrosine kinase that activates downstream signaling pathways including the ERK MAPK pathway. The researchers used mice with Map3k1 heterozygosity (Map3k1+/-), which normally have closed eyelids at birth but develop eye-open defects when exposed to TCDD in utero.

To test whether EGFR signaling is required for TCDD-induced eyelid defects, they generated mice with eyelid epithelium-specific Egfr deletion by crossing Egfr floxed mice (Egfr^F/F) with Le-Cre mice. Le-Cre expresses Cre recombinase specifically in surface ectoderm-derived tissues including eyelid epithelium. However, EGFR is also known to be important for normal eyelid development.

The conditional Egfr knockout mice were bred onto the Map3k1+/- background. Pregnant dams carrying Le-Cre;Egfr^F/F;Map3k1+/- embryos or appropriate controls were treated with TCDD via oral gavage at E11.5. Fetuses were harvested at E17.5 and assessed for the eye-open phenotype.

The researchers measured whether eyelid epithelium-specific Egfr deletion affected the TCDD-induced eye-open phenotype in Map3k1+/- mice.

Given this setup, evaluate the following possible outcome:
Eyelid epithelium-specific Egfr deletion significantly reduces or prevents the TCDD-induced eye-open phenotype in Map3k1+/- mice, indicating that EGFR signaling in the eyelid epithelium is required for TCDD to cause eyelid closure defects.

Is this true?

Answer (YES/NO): YES